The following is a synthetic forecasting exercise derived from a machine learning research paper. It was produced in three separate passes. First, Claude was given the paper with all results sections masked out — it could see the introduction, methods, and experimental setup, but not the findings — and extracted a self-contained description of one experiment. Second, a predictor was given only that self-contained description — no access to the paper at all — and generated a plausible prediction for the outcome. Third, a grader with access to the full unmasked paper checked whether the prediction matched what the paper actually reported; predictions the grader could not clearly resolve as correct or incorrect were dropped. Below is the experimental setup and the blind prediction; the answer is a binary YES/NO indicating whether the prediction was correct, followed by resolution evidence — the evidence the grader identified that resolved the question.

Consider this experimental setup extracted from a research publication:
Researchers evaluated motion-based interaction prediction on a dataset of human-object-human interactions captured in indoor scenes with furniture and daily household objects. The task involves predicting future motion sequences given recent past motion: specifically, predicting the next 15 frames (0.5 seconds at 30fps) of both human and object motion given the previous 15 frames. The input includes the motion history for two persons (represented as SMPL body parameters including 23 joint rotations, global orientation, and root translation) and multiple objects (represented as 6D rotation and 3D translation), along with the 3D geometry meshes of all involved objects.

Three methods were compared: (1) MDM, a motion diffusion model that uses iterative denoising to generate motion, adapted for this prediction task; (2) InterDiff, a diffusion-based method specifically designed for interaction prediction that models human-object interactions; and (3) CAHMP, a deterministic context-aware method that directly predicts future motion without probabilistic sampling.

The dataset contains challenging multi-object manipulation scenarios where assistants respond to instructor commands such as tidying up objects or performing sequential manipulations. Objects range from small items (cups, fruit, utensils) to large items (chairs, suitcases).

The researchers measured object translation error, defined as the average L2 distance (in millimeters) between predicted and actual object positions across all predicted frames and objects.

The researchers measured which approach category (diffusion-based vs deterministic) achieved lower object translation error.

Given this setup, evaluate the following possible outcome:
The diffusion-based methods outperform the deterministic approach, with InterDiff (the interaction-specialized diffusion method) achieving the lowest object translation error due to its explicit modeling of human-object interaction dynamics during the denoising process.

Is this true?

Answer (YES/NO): NO